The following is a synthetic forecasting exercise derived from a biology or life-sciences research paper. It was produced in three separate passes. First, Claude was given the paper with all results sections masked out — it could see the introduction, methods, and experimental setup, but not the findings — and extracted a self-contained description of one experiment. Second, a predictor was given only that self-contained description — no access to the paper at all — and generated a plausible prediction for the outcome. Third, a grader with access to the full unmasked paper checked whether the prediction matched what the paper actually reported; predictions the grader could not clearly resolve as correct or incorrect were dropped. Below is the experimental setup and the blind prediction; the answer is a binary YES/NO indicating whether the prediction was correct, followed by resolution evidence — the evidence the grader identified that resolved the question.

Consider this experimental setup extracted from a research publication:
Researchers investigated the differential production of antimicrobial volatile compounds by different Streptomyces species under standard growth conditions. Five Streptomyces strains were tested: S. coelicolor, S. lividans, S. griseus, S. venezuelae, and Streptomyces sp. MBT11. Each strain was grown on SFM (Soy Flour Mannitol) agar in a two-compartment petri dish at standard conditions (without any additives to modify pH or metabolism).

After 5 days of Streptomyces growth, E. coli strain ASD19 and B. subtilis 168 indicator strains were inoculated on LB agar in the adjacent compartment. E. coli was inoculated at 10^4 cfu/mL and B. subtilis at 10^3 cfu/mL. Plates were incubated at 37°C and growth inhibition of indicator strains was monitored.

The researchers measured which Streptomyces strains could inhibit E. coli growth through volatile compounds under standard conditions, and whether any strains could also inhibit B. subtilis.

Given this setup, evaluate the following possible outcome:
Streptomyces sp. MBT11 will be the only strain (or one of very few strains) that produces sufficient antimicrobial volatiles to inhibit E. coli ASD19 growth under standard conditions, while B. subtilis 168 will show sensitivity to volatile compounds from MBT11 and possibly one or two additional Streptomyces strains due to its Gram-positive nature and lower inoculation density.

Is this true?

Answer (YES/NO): NO